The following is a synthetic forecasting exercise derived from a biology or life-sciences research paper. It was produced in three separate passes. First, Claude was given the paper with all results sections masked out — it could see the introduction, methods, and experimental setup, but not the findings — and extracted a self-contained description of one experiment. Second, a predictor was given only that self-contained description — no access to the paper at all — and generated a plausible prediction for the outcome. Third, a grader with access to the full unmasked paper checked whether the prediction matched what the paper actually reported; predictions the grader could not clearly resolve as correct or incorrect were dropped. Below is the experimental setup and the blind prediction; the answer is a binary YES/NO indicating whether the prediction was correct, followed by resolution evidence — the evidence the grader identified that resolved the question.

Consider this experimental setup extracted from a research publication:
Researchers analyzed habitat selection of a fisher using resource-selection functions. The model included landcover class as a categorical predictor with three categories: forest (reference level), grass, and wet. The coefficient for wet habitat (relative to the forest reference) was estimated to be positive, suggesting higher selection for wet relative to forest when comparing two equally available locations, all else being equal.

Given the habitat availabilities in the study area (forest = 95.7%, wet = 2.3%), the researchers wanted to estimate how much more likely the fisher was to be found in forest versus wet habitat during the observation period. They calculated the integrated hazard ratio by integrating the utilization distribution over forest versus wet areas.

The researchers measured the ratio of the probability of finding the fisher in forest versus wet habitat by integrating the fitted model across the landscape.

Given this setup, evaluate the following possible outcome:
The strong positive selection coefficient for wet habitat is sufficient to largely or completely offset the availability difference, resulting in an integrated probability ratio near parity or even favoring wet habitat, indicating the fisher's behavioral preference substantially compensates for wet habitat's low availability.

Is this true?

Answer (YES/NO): NO